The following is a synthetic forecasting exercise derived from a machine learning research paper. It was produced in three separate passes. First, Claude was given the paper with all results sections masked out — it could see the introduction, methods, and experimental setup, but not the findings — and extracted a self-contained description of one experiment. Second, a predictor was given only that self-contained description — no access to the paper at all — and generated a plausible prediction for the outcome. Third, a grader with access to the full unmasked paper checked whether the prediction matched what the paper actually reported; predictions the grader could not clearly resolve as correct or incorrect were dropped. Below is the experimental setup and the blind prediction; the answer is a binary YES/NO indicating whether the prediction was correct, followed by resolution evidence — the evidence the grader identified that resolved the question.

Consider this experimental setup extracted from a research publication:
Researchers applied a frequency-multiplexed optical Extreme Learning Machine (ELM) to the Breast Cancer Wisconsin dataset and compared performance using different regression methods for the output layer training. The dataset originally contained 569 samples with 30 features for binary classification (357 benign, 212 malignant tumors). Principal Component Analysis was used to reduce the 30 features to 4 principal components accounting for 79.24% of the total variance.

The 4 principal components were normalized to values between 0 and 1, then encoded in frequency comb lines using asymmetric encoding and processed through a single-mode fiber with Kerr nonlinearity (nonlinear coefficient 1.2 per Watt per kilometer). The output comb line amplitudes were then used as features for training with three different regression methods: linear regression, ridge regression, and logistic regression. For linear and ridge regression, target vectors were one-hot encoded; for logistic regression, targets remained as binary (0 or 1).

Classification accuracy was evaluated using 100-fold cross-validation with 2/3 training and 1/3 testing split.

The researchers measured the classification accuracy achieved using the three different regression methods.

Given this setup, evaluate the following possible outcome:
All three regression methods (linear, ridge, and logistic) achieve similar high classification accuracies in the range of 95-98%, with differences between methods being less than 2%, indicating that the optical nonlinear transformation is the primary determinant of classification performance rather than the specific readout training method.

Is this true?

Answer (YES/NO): YES